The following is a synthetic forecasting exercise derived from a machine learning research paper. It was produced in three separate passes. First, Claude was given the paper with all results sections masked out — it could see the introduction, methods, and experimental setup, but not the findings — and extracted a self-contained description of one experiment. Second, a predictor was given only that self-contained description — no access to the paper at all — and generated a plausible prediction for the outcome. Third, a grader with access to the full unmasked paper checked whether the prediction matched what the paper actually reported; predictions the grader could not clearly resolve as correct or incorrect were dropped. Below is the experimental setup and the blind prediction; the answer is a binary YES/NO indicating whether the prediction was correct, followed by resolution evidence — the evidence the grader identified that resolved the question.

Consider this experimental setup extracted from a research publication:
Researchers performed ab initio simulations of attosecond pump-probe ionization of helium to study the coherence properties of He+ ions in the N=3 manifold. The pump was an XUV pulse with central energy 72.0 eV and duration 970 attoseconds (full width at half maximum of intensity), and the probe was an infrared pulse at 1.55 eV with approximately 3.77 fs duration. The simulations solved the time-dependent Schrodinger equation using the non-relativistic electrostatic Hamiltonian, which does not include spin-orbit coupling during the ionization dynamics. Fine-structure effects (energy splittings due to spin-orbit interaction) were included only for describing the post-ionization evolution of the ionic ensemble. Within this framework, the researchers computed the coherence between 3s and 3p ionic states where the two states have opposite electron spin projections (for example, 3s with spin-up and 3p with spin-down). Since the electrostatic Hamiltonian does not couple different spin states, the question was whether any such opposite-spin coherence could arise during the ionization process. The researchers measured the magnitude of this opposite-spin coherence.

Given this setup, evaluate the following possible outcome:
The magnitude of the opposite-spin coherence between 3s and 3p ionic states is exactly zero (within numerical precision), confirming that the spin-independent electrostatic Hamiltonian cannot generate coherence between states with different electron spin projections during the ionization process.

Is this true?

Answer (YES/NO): YES